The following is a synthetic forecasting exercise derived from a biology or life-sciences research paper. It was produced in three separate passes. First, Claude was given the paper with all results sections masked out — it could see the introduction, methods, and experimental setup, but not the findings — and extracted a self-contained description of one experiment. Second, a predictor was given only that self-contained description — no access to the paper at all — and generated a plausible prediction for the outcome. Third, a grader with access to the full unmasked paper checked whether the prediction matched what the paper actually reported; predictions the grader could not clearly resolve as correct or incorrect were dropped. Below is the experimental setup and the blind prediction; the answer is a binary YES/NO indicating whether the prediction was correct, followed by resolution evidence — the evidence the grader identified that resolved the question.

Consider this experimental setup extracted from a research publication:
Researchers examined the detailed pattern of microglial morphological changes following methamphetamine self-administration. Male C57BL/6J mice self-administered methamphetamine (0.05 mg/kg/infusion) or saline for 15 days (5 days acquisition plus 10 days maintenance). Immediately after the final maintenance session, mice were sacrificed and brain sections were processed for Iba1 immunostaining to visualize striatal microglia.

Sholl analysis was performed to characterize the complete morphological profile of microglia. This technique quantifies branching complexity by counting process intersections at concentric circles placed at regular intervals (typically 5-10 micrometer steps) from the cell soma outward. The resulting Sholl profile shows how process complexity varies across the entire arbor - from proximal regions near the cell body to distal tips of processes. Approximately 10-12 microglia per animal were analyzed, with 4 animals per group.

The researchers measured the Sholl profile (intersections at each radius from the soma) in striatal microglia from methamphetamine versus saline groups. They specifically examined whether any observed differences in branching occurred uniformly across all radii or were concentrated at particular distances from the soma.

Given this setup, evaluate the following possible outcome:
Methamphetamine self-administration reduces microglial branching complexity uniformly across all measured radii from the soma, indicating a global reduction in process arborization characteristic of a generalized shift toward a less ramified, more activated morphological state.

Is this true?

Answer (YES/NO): NO